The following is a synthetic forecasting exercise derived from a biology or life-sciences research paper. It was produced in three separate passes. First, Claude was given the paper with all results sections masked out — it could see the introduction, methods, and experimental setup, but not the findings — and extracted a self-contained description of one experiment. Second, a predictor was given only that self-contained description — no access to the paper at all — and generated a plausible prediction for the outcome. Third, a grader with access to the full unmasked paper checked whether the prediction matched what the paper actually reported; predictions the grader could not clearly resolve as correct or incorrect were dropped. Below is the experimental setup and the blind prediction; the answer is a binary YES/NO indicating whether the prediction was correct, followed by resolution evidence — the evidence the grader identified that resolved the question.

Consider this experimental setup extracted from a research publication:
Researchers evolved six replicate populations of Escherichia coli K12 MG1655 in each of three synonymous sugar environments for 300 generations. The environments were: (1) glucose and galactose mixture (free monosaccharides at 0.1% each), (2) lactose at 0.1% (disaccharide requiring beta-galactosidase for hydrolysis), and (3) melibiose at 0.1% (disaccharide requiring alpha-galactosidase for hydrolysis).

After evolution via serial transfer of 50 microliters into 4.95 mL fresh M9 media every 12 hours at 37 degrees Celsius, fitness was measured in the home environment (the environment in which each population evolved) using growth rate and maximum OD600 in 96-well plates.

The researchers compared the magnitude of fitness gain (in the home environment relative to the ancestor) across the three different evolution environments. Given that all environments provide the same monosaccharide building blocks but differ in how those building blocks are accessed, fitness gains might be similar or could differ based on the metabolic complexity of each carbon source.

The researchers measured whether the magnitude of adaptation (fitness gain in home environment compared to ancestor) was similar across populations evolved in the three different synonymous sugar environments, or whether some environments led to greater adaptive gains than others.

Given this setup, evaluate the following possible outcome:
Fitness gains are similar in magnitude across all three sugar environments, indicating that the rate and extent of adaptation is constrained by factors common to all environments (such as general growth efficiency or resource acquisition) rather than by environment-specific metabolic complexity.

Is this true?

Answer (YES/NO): NO